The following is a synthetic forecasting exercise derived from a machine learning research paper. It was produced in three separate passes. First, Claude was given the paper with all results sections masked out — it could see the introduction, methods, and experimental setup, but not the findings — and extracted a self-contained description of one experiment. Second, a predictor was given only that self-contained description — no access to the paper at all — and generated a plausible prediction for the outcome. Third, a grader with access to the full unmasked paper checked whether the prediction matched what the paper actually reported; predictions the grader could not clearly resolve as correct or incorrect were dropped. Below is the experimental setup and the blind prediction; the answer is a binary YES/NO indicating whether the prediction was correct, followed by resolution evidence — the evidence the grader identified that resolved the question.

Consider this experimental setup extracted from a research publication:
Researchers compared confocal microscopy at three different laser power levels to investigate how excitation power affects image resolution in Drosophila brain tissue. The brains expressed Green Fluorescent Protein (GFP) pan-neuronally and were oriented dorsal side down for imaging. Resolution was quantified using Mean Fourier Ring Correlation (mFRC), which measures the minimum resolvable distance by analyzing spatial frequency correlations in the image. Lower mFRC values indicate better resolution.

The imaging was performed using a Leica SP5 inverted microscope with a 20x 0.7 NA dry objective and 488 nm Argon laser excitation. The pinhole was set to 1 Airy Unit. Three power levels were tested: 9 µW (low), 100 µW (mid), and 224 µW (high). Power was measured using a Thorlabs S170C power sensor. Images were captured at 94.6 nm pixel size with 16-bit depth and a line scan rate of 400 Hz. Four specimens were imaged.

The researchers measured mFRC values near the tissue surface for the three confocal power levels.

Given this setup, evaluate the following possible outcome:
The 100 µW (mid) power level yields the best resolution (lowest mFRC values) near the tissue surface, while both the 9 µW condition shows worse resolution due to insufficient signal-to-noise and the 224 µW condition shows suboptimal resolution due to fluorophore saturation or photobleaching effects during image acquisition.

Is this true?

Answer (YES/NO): NO